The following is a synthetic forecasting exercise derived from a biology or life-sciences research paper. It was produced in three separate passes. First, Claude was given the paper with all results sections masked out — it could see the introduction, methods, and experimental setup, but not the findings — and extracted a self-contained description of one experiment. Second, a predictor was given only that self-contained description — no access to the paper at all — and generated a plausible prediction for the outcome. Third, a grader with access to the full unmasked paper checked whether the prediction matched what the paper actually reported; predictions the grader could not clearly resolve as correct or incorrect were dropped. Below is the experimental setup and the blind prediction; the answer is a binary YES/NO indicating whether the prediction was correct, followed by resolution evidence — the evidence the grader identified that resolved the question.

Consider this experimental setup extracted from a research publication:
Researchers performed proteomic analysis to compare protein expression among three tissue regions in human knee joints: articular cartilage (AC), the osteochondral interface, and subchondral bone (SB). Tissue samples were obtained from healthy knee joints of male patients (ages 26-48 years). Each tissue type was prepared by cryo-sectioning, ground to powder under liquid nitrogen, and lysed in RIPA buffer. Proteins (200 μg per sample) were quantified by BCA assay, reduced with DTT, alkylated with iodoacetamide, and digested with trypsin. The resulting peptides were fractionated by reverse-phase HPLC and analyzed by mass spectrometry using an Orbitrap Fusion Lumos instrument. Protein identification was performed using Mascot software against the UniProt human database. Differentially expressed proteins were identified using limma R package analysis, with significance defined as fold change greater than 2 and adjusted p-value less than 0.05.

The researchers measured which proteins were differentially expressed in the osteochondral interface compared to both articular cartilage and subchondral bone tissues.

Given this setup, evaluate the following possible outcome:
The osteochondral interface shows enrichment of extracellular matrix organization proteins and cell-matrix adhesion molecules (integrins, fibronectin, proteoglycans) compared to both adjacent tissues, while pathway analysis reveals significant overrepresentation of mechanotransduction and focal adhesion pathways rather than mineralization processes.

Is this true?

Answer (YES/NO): NO